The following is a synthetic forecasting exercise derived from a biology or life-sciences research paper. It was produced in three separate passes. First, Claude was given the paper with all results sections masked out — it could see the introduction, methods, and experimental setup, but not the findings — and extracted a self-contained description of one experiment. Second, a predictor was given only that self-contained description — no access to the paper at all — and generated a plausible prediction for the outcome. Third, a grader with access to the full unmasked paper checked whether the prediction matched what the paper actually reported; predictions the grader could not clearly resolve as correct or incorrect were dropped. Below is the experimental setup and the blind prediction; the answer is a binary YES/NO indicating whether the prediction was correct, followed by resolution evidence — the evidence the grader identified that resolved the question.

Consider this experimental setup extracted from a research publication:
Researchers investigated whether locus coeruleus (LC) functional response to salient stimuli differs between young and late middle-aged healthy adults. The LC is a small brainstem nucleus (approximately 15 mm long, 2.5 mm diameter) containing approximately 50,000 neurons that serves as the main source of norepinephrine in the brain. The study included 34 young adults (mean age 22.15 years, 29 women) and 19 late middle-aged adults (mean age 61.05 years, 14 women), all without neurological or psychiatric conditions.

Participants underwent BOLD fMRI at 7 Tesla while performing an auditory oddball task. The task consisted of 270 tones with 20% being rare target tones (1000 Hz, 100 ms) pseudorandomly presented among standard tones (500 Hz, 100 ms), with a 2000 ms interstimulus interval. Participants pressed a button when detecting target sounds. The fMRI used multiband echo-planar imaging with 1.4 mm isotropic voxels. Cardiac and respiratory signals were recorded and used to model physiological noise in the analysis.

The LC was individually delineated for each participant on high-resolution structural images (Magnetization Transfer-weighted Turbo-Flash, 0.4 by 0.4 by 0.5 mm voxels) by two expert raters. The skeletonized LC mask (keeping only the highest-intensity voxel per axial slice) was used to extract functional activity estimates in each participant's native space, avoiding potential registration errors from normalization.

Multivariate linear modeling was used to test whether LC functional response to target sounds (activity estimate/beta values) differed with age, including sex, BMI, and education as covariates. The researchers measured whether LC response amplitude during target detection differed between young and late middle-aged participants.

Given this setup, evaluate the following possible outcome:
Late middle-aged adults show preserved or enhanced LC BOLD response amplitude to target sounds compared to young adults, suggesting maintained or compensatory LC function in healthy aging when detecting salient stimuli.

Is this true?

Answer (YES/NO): YES